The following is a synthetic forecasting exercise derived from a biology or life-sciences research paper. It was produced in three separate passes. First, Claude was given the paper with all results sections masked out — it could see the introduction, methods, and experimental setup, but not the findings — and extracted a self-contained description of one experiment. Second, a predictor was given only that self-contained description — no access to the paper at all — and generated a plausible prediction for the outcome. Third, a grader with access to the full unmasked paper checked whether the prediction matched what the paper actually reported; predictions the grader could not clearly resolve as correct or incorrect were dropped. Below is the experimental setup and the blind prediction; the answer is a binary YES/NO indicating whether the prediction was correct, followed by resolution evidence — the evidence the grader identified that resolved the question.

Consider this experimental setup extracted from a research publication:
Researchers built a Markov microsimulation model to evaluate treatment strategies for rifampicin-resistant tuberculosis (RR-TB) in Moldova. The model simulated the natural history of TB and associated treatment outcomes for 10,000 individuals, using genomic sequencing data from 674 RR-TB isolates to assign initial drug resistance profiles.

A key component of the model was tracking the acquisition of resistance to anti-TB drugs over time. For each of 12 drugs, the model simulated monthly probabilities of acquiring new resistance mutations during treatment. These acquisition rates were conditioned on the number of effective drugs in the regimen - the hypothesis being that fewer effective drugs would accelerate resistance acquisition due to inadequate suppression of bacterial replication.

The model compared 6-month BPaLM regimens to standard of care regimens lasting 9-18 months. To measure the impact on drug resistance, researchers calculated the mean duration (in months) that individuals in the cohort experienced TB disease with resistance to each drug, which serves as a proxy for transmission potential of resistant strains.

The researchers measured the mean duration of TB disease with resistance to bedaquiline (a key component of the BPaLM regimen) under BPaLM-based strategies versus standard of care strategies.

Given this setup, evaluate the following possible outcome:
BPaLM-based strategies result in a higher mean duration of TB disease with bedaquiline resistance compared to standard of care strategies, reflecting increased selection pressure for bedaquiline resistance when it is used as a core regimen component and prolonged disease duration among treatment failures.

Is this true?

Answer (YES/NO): NO